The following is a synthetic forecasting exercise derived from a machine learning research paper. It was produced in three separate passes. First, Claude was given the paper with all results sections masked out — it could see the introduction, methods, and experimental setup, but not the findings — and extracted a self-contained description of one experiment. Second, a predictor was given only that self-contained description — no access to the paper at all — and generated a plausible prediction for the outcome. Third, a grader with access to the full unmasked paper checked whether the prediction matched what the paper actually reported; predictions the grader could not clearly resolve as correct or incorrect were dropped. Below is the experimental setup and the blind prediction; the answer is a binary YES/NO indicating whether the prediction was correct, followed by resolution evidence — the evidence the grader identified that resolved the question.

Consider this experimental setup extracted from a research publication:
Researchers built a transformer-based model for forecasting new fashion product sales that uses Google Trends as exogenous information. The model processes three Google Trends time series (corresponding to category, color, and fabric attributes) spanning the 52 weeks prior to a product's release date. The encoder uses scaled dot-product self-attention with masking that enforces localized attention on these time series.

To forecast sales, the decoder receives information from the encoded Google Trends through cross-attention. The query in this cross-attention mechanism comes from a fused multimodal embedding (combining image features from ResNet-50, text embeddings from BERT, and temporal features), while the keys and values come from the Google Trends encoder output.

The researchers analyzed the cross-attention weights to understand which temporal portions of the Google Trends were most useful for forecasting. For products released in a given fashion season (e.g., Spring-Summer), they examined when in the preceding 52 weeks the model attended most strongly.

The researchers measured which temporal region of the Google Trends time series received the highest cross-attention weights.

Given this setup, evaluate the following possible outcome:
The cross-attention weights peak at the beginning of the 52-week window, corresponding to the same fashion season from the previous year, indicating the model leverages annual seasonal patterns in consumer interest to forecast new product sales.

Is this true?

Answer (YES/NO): YES